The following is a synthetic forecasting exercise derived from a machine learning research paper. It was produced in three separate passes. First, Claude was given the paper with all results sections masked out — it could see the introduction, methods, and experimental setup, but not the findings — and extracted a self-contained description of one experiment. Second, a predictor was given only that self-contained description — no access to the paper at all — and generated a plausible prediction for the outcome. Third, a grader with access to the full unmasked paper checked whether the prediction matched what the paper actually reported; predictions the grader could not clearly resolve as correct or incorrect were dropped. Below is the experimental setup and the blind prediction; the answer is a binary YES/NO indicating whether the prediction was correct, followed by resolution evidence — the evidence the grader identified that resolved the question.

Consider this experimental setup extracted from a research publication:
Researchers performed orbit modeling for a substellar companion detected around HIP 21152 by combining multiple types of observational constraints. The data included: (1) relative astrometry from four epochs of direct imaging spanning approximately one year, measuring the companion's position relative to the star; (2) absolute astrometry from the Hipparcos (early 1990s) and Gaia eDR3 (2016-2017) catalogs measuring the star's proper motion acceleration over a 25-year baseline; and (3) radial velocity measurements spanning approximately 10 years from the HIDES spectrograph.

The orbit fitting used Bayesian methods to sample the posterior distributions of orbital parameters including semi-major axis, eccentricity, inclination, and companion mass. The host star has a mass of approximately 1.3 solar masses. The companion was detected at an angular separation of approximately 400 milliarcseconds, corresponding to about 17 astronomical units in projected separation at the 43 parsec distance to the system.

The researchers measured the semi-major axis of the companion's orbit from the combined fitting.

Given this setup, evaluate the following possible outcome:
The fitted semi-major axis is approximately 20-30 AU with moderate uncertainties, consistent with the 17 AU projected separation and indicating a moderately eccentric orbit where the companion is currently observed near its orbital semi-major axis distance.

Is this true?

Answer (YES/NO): NO